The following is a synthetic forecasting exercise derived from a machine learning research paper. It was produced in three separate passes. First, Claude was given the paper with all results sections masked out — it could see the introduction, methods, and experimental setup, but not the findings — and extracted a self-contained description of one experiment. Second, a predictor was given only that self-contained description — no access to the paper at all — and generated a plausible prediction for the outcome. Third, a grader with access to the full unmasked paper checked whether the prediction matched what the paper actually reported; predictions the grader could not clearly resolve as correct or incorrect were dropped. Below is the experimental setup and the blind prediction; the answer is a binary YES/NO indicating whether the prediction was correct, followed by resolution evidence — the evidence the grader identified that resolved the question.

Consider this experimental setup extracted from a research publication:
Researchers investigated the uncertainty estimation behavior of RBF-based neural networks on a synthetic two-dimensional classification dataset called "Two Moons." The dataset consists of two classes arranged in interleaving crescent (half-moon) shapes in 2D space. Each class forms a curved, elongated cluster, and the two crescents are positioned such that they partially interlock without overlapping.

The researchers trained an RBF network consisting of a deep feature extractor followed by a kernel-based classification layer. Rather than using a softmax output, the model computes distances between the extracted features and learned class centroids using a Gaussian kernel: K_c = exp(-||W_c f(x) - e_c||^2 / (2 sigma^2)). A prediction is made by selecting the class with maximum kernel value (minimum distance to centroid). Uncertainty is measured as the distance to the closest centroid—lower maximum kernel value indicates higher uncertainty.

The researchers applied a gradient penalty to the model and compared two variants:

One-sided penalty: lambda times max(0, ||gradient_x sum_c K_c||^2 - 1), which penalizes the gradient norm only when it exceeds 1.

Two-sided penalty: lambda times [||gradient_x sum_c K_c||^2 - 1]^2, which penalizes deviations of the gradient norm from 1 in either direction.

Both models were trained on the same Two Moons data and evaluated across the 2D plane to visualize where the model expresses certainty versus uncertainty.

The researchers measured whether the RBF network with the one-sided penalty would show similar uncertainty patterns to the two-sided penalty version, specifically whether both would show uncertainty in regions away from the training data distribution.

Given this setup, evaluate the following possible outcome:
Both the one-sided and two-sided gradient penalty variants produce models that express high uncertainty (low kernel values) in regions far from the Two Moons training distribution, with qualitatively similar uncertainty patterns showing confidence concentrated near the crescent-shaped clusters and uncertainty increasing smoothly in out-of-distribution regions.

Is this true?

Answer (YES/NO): NO